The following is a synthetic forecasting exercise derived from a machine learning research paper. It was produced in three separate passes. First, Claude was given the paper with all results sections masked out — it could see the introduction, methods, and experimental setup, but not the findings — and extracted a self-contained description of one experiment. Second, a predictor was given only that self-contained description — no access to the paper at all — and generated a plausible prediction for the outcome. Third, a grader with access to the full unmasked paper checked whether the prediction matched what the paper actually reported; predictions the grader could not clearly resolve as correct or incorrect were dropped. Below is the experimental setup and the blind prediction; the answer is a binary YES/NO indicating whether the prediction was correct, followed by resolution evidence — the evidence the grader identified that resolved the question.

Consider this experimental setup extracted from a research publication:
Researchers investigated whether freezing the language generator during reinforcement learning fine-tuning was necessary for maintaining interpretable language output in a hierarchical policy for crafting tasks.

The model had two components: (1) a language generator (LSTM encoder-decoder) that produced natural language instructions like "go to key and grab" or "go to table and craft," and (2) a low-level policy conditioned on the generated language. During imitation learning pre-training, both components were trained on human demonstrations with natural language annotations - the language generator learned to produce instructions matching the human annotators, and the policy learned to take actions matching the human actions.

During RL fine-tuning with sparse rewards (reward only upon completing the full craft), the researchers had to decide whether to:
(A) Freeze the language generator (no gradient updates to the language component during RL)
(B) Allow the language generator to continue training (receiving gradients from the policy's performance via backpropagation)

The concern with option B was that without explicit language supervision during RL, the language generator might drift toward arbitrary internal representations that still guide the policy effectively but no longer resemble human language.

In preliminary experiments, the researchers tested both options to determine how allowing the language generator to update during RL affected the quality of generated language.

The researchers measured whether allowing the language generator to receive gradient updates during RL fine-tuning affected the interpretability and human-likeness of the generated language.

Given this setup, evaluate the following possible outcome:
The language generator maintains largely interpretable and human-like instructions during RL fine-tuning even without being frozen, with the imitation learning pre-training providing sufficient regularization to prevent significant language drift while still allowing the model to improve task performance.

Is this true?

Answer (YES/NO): NO